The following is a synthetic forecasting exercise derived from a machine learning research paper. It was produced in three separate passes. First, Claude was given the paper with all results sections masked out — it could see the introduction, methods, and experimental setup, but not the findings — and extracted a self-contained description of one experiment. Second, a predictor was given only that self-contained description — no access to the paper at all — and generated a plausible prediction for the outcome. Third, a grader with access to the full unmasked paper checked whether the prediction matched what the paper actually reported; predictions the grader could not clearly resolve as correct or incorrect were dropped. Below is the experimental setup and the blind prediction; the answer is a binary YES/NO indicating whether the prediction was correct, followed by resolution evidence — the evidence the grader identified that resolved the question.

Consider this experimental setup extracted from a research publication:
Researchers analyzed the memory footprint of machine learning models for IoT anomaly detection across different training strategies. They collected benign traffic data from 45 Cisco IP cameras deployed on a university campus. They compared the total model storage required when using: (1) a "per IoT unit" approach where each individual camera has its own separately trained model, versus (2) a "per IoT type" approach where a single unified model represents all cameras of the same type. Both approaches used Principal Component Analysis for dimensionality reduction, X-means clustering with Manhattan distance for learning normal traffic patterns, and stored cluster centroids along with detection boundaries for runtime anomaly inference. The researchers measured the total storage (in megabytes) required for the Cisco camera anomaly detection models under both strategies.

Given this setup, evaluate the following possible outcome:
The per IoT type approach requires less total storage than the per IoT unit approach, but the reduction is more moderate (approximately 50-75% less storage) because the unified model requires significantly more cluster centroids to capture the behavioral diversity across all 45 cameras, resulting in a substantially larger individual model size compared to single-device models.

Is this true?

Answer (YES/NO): NO